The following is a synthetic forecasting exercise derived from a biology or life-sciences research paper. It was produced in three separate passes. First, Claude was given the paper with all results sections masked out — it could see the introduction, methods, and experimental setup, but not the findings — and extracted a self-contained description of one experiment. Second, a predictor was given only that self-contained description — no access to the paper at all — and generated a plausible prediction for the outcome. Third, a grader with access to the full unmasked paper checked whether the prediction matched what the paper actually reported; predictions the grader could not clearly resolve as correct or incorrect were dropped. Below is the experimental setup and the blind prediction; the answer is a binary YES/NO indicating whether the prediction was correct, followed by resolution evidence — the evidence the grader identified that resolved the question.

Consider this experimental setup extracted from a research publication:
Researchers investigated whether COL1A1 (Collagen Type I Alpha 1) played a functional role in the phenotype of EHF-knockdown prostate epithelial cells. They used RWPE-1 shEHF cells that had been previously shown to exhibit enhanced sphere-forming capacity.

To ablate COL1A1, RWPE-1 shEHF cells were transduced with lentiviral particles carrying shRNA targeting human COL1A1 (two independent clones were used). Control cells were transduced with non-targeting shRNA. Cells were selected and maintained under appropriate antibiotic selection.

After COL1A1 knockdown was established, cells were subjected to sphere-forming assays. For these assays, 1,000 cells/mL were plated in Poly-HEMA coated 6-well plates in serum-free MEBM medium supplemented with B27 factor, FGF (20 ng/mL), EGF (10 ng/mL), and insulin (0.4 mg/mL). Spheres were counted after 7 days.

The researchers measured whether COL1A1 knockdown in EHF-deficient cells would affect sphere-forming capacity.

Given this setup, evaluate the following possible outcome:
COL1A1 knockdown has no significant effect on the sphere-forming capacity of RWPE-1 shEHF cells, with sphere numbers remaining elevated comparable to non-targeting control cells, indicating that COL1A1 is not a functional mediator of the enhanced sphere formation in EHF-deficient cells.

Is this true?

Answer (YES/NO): NO